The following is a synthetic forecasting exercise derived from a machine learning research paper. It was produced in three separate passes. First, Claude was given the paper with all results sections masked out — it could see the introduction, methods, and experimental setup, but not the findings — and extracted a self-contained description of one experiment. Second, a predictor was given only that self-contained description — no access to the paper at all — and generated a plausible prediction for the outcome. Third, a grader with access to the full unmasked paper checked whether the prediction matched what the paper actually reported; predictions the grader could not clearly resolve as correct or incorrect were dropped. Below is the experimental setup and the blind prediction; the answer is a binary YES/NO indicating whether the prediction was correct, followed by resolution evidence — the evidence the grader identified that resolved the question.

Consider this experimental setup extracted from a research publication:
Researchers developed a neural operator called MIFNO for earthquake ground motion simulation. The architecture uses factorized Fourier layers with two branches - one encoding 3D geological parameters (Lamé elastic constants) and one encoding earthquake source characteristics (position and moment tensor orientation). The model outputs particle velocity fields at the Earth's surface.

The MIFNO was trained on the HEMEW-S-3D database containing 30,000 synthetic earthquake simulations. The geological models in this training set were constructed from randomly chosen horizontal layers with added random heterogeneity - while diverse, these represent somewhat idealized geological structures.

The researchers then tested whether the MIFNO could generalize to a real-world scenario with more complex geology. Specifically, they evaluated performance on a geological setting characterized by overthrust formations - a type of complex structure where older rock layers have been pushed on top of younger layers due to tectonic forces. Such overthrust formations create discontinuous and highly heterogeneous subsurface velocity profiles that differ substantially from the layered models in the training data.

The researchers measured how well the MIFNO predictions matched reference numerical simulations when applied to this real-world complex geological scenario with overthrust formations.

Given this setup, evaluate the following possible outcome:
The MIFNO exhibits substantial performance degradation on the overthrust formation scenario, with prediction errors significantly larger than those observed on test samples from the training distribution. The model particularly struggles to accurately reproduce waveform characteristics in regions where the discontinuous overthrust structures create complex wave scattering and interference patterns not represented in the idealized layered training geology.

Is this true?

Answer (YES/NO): NO